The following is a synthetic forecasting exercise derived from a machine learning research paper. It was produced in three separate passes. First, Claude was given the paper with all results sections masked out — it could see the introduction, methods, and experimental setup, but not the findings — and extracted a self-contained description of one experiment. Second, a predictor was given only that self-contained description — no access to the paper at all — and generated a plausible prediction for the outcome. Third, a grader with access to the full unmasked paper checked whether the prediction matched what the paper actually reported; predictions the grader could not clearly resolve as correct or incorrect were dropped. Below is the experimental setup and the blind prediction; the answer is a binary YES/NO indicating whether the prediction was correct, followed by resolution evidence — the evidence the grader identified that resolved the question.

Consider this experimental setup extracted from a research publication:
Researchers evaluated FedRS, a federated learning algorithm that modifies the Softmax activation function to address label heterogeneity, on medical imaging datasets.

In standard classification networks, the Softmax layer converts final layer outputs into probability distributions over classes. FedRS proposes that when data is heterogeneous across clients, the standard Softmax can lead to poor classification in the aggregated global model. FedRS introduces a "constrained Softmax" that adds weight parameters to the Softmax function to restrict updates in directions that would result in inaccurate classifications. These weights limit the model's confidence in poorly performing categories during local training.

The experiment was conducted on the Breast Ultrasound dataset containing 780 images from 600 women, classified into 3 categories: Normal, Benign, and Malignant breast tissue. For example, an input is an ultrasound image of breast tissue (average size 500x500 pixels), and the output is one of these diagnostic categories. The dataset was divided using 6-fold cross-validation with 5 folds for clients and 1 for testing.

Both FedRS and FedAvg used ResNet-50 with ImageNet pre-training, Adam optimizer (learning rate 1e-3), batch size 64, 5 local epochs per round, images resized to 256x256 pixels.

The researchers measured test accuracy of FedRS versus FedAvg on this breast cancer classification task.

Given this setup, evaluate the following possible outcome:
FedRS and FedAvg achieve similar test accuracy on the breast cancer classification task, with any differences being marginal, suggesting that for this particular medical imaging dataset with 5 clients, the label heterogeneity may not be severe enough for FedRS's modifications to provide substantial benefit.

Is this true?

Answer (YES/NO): YES